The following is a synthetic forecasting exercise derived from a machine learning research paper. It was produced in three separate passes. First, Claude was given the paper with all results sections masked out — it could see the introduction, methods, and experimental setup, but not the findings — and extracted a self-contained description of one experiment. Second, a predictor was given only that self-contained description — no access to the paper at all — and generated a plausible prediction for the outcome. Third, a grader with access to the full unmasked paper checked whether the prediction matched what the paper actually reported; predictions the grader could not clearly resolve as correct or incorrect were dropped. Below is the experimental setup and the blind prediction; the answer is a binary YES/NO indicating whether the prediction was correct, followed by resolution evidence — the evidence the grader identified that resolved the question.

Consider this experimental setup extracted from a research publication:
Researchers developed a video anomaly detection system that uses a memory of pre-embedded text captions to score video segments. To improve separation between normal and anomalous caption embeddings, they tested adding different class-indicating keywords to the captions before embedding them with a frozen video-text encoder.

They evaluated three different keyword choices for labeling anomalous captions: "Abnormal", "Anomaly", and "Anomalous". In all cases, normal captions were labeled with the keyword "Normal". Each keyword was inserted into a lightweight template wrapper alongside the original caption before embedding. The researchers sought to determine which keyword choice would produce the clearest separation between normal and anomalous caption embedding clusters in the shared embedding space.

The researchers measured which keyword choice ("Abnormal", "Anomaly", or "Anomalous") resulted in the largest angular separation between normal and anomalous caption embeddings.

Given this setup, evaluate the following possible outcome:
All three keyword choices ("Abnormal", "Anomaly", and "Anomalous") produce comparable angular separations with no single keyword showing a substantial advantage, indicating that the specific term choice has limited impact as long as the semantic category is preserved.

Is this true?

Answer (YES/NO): NO